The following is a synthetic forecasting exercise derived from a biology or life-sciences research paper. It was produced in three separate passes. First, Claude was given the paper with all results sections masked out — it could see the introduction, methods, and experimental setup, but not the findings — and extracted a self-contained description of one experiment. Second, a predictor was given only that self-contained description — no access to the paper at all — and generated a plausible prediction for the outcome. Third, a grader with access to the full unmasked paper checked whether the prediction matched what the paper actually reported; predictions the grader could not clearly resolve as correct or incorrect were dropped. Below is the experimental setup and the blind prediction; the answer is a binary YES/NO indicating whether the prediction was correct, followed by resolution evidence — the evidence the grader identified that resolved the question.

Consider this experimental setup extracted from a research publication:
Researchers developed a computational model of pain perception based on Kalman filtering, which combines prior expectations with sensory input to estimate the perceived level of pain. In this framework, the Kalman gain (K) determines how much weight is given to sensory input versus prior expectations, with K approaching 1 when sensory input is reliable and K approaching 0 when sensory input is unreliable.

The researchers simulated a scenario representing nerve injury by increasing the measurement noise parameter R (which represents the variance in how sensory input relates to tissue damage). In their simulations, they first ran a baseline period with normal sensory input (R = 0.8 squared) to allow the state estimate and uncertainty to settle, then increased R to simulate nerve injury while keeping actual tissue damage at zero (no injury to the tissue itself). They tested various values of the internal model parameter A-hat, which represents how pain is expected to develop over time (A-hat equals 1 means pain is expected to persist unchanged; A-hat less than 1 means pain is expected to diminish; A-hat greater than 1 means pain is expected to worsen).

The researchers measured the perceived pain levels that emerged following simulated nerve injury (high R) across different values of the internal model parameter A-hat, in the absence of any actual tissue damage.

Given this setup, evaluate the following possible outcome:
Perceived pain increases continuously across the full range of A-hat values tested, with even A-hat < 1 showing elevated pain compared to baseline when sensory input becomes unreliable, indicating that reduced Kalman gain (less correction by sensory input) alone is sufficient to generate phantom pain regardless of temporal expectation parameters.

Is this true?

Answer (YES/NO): NO